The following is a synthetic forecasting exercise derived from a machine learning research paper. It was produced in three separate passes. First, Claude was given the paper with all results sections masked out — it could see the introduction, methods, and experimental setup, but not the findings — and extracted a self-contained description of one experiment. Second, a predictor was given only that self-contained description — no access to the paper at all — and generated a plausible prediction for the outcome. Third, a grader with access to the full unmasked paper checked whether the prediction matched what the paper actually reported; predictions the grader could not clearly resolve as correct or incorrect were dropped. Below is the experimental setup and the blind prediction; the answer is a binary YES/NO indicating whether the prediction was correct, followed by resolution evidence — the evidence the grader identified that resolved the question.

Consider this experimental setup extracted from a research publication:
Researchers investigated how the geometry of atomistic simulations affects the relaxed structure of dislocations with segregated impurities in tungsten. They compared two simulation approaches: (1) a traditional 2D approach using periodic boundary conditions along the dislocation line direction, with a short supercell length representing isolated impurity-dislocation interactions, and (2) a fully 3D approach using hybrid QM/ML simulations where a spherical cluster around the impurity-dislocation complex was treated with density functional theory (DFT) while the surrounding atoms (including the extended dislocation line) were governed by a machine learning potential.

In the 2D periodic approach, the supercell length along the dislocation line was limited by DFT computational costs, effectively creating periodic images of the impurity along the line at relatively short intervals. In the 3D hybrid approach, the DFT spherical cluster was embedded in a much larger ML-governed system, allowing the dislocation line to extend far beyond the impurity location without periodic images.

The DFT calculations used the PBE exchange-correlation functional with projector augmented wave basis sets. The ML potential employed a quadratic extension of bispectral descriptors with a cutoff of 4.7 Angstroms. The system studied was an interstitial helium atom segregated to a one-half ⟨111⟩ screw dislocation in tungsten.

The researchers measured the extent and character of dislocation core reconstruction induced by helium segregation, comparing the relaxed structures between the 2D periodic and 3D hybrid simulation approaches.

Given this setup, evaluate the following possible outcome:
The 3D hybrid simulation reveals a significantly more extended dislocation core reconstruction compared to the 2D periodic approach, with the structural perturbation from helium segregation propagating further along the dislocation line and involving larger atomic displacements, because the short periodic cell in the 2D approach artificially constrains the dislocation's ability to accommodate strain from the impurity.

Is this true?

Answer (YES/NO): YES